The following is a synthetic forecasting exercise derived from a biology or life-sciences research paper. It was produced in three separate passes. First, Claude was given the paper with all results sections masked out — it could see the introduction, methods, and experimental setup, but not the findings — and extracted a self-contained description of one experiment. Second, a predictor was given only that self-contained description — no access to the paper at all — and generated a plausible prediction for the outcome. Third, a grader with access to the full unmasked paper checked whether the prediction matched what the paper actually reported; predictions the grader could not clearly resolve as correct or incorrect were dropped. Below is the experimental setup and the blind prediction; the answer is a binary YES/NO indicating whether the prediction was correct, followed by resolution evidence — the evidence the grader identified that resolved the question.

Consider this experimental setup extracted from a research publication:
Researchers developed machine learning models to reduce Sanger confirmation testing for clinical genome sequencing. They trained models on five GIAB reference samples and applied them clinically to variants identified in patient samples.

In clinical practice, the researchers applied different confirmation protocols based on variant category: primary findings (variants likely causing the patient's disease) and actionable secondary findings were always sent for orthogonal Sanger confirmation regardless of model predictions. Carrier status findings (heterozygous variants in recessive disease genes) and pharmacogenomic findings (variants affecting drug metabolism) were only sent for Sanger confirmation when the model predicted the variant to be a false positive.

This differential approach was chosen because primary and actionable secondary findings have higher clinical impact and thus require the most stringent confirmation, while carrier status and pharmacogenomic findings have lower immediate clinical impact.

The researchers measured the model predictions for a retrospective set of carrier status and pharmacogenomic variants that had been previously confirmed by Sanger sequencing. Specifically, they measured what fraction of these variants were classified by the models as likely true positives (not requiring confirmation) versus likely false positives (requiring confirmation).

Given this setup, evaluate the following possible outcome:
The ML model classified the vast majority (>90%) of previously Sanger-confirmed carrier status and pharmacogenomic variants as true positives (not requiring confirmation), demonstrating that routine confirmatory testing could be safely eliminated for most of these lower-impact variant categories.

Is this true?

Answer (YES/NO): NO